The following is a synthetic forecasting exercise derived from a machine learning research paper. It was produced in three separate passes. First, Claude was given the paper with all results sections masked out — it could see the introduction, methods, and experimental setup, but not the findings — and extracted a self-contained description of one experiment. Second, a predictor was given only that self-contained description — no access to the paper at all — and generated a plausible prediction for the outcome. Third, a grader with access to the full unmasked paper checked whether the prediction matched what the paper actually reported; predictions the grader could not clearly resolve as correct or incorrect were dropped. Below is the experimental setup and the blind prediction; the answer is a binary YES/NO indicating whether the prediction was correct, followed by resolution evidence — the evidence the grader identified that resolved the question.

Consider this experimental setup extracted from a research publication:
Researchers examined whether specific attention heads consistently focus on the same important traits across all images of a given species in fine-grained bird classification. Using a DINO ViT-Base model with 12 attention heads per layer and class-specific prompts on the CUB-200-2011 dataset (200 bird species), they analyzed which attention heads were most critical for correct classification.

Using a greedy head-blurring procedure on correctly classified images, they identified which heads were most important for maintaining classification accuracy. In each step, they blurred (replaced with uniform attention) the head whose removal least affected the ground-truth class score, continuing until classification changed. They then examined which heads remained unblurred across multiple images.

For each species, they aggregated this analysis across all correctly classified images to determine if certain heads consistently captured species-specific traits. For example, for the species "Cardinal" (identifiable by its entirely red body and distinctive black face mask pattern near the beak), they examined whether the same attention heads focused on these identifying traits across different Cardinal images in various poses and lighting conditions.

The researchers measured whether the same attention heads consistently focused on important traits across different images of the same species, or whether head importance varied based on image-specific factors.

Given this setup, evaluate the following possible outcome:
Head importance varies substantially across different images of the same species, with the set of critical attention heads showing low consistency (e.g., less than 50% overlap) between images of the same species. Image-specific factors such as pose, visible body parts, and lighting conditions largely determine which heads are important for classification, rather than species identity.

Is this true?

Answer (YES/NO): NO